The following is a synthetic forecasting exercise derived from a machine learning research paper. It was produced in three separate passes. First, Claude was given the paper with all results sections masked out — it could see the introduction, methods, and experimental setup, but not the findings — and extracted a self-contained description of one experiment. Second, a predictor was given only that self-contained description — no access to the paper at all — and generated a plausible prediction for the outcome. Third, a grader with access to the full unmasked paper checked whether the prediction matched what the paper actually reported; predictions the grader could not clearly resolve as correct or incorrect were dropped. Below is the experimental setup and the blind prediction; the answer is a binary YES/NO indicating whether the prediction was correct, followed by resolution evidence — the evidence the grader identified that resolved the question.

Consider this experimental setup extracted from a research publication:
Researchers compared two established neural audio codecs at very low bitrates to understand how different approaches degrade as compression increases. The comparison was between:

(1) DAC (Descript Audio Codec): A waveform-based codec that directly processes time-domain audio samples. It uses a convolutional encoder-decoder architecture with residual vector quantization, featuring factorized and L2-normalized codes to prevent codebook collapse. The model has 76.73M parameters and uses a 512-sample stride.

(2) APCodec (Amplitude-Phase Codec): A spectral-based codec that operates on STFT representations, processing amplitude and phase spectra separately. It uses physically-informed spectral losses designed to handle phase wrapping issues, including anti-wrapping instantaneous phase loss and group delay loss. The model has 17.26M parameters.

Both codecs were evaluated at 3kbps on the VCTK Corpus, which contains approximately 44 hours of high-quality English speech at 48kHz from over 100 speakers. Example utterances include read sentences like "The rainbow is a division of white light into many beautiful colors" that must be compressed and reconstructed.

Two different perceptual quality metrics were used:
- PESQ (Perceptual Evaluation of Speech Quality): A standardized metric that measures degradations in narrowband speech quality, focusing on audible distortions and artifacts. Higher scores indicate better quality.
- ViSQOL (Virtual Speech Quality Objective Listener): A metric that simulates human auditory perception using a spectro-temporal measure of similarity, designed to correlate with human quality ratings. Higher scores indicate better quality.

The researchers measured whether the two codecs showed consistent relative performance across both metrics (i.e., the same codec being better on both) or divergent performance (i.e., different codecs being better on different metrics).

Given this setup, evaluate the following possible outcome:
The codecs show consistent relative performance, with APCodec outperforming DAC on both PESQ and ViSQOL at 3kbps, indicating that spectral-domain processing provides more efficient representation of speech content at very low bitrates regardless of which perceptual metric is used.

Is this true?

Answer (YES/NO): NO